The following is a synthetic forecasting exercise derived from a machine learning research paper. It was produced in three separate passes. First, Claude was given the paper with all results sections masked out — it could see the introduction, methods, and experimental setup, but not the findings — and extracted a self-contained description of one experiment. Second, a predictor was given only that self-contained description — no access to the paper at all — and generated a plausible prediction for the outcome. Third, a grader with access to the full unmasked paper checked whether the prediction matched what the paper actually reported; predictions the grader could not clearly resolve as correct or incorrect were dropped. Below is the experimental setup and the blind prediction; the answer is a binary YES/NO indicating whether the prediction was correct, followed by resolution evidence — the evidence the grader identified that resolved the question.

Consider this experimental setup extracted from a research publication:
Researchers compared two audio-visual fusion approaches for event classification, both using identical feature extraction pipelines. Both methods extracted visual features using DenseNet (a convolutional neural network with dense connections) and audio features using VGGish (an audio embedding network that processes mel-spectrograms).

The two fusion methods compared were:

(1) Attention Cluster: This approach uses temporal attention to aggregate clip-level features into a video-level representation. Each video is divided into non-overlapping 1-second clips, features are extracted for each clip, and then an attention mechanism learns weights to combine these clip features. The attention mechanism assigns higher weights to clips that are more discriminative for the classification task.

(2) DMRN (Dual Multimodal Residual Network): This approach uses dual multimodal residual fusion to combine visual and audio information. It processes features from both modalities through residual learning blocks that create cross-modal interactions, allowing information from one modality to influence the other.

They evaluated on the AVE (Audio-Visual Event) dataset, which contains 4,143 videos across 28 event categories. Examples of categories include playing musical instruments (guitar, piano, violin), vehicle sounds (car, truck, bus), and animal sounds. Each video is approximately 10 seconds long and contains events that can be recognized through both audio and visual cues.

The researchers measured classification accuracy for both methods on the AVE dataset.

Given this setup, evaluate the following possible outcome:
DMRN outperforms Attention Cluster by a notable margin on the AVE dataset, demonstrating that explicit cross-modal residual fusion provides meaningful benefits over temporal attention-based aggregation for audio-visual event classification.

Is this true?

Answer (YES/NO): NO